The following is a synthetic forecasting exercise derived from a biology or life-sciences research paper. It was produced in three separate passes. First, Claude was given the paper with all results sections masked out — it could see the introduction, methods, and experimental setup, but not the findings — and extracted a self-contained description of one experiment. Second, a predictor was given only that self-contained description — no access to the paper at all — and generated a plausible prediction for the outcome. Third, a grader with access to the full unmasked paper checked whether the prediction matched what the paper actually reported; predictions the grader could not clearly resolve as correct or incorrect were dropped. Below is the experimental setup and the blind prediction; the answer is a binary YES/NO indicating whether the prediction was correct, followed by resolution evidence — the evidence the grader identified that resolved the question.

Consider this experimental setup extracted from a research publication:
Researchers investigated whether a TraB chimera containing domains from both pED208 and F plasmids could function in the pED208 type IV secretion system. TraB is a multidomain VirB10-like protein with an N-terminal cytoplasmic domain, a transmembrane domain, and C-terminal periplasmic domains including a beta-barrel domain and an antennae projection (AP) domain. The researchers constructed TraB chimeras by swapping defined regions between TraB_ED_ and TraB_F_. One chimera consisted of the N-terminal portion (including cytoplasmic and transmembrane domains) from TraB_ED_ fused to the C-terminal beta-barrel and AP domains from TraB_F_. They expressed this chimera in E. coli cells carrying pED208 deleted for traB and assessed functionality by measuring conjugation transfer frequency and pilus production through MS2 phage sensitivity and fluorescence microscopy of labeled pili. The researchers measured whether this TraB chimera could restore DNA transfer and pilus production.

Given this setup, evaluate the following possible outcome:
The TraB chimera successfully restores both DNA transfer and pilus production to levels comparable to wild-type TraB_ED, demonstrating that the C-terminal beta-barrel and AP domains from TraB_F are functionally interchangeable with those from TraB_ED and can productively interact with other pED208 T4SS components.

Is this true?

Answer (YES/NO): NO